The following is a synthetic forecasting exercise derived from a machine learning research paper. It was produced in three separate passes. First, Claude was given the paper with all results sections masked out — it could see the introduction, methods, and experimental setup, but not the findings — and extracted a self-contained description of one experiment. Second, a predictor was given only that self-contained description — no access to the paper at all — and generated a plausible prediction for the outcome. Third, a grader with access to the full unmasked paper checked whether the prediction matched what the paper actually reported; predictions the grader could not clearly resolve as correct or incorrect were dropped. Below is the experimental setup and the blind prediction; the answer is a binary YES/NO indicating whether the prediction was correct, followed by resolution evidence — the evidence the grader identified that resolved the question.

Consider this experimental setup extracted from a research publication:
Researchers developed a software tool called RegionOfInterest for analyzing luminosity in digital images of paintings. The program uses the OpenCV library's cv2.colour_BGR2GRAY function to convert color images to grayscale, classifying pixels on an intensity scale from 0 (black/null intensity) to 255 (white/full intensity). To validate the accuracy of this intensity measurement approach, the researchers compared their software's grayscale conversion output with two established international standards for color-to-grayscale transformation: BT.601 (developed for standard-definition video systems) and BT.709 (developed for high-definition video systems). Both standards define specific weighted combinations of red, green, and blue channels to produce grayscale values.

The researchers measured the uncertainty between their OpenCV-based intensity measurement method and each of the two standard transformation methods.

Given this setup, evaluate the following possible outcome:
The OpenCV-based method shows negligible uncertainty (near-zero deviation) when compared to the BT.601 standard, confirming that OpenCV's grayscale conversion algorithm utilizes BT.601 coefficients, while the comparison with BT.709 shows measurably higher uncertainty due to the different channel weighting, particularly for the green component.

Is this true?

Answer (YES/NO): NO